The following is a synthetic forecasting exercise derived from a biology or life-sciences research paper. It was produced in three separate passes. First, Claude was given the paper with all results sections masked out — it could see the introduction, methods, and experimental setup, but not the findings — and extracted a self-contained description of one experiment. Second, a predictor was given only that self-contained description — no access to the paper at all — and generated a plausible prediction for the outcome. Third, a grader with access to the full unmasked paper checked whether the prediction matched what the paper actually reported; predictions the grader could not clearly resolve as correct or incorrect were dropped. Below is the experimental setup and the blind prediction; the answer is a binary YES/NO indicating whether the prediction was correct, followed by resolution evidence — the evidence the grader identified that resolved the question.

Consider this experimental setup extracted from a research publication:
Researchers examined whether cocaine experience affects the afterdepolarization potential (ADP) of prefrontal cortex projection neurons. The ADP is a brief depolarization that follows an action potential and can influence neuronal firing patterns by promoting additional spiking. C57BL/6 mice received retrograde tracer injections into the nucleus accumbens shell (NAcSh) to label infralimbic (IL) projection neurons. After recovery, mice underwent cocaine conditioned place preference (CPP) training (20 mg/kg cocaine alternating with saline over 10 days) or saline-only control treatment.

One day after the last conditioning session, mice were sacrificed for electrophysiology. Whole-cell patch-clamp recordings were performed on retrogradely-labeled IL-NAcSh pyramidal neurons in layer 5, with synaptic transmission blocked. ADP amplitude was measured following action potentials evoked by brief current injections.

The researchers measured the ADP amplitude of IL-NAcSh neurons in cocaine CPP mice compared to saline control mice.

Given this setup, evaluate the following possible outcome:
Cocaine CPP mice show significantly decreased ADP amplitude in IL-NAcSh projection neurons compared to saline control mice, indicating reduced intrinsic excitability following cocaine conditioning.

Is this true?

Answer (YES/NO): NO